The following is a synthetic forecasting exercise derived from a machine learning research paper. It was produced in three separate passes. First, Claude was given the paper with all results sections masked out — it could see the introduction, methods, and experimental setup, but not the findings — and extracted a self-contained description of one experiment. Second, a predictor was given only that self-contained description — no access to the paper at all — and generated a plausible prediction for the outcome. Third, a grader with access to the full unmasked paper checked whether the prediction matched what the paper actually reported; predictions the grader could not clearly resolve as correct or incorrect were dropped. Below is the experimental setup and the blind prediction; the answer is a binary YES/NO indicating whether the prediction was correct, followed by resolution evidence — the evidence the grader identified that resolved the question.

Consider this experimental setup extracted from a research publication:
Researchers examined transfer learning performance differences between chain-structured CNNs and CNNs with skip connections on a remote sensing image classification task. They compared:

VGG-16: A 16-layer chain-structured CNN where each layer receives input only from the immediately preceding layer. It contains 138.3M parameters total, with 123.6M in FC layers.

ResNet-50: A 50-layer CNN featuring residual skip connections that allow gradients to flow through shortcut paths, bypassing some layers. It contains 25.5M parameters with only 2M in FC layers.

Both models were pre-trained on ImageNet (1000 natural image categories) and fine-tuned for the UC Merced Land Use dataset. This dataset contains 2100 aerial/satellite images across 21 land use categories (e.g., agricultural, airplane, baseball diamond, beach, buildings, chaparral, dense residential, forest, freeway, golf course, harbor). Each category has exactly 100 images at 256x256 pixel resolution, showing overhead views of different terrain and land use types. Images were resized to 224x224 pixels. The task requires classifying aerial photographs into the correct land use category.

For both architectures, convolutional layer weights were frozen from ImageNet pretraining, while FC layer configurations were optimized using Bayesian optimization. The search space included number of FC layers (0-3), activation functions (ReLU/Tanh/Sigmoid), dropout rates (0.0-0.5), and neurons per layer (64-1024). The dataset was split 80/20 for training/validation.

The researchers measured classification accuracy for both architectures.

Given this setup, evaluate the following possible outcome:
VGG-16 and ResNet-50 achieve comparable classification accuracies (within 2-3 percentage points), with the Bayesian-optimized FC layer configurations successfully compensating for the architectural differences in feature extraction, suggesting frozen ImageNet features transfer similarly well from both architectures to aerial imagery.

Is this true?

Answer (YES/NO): NO